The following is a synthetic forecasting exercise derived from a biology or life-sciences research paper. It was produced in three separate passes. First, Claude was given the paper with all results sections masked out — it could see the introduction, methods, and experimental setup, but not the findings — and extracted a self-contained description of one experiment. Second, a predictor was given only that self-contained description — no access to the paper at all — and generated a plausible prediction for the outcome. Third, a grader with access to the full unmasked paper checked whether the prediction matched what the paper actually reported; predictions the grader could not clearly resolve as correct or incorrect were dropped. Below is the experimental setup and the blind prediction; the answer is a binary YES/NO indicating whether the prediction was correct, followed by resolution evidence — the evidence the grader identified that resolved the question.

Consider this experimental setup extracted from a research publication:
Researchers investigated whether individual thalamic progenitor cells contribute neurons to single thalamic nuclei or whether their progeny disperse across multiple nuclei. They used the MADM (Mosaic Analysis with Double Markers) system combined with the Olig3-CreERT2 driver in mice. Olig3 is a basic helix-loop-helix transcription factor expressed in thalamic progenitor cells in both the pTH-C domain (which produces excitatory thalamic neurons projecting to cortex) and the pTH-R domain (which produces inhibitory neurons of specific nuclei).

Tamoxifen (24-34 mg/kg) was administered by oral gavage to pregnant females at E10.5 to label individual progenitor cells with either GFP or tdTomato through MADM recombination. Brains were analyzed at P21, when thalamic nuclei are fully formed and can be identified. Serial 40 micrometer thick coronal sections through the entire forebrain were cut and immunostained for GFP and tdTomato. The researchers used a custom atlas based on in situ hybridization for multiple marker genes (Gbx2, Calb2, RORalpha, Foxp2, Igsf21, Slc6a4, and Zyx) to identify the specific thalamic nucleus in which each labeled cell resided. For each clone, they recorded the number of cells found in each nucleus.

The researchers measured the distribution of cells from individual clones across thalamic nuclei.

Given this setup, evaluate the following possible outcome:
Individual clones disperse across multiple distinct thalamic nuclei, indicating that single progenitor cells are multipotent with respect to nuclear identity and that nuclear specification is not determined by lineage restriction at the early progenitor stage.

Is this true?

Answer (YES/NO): NO